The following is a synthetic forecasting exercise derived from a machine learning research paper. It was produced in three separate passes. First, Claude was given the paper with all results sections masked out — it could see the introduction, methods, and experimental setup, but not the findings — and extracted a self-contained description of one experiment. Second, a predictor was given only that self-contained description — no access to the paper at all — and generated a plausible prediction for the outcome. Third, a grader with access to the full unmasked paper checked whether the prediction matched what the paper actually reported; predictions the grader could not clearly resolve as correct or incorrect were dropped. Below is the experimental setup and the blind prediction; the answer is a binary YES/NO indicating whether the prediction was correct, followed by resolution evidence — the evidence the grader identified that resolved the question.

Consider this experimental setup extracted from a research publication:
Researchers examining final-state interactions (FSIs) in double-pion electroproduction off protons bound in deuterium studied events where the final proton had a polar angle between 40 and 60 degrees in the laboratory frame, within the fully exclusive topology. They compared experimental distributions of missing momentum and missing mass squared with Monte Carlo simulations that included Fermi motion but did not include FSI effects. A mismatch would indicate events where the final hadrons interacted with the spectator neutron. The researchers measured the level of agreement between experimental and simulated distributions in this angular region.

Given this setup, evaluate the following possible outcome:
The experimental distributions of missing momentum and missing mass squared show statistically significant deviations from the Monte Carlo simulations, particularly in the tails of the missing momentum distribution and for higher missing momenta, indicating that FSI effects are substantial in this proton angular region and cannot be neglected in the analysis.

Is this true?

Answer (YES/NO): YES